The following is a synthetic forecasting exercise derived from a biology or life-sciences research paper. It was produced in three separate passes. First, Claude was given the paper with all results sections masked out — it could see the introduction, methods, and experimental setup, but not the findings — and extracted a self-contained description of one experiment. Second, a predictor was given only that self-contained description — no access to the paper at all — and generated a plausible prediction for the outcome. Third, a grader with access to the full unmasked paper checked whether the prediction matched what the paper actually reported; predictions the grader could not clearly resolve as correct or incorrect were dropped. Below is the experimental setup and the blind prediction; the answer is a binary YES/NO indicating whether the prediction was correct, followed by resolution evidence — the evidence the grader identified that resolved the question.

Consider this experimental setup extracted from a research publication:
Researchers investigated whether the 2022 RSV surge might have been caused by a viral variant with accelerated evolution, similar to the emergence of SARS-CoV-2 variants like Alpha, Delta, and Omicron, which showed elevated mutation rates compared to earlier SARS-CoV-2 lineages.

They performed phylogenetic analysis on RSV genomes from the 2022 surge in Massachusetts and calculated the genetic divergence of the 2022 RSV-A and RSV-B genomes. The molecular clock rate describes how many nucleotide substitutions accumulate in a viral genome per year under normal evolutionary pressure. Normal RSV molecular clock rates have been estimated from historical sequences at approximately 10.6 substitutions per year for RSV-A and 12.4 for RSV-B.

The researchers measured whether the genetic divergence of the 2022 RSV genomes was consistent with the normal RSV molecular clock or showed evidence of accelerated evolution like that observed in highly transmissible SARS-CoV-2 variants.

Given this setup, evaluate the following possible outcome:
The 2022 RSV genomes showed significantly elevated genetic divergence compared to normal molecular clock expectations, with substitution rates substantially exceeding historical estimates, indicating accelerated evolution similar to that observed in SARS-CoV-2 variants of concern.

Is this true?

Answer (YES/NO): NO